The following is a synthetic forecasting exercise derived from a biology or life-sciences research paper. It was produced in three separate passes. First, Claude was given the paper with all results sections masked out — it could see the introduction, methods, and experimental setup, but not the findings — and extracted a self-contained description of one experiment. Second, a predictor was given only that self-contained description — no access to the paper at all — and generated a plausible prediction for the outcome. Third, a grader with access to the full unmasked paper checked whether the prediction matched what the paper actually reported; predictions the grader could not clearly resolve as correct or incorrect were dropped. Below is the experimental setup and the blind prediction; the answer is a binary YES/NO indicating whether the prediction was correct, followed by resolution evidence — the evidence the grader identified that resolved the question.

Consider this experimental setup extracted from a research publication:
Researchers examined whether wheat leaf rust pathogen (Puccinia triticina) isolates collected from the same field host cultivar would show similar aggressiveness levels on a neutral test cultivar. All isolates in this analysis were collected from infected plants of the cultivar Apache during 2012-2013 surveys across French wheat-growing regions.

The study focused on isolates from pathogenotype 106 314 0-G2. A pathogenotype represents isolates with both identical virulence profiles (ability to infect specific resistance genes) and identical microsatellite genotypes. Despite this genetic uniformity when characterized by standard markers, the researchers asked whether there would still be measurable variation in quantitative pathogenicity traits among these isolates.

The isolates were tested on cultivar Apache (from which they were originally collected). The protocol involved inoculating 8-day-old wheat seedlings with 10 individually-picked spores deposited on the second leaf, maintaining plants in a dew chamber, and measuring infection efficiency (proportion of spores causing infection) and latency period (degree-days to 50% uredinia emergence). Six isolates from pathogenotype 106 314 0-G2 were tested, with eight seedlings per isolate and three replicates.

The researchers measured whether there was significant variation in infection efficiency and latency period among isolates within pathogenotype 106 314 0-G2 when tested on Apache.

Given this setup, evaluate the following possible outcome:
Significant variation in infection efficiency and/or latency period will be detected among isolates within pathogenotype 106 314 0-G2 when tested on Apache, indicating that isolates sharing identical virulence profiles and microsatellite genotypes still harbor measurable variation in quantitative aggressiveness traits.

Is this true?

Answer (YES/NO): YES